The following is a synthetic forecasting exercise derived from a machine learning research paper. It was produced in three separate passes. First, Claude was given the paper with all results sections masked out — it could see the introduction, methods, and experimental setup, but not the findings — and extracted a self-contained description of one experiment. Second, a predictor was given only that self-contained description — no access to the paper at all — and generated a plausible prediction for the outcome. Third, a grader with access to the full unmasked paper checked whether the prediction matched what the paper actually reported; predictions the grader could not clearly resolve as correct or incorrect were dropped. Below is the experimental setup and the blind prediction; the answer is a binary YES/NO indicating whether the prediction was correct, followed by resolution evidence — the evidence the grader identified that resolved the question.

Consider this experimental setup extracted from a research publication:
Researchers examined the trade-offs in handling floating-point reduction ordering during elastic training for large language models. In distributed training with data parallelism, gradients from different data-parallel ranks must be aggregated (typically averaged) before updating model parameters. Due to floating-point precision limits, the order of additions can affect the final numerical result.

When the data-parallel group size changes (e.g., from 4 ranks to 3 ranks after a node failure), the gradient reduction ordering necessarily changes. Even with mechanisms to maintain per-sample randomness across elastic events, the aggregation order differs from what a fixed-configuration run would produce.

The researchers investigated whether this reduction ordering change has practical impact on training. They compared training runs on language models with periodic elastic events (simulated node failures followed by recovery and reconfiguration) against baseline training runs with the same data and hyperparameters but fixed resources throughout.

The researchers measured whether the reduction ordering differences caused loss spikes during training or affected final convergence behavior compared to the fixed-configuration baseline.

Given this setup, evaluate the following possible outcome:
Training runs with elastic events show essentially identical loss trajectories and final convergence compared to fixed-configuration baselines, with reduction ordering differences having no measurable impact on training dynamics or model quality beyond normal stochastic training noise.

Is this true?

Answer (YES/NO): NO